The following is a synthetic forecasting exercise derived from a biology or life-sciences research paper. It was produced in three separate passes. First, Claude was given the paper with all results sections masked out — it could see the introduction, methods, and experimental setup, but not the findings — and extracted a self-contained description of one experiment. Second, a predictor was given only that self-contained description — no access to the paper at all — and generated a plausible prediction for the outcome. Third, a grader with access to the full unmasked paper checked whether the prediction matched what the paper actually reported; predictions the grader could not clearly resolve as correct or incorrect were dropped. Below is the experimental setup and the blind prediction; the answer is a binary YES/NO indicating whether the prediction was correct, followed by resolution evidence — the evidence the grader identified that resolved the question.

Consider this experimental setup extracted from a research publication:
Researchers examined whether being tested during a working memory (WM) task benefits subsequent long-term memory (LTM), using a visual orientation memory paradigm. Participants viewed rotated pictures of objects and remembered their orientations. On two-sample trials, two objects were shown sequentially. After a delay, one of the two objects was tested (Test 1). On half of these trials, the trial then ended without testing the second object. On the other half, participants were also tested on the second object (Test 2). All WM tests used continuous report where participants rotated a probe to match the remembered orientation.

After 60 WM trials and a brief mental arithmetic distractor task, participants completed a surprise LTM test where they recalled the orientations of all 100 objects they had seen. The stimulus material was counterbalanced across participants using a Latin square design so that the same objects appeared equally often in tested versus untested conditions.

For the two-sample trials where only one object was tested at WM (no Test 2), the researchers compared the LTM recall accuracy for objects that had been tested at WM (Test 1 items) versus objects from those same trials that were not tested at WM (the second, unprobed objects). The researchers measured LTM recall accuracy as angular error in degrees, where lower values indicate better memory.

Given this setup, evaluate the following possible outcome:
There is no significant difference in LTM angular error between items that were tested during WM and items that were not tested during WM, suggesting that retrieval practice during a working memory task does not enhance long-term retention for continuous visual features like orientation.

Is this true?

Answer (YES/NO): NO